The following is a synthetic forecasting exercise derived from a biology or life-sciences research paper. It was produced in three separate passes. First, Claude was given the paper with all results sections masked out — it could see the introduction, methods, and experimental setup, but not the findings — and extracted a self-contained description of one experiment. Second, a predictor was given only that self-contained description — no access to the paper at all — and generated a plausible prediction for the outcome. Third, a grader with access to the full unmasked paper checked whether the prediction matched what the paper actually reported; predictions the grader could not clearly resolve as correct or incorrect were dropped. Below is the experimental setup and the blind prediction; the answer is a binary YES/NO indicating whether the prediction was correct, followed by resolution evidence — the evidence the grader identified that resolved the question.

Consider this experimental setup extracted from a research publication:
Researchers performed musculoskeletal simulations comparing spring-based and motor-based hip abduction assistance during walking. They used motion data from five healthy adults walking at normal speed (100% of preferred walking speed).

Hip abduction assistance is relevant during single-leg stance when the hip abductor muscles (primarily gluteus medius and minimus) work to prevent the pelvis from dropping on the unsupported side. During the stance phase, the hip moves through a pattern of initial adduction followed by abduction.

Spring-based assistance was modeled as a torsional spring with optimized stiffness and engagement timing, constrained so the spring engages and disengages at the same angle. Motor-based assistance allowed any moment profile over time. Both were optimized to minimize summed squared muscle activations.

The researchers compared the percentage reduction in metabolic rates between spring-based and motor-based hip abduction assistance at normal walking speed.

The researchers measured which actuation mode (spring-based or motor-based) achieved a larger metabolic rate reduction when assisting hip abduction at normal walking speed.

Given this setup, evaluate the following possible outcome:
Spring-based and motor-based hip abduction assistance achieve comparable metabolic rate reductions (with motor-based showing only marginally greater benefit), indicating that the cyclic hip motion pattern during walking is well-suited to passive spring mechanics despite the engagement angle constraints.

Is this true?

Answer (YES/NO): NO